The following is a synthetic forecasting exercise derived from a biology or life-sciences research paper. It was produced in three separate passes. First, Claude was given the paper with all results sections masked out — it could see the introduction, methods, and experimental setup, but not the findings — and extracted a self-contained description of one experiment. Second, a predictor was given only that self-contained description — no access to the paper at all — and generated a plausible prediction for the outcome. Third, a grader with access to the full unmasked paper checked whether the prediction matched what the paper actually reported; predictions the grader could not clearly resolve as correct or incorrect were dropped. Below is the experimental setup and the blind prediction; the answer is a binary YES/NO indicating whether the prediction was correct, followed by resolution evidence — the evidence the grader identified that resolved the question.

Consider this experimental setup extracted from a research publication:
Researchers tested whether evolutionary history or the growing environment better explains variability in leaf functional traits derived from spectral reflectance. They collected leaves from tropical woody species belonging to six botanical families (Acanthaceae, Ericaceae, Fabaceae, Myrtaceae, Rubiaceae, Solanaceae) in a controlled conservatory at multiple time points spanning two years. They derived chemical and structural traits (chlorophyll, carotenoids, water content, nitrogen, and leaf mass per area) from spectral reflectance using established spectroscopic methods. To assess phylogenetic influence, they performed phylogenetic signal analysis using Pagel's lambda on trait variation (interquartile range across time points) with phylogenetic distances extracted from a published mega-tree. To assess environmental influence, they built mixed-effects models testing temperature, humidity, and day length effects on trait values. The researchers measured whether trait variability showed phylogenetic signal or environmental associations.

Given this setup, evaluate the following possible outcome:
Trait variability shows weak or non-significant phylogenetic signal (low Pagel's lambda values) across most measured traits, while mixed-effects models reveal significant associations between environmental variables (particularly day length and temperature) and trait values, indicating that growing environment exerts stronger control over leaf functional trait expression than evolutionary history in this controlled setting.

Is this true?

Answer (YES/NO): NO